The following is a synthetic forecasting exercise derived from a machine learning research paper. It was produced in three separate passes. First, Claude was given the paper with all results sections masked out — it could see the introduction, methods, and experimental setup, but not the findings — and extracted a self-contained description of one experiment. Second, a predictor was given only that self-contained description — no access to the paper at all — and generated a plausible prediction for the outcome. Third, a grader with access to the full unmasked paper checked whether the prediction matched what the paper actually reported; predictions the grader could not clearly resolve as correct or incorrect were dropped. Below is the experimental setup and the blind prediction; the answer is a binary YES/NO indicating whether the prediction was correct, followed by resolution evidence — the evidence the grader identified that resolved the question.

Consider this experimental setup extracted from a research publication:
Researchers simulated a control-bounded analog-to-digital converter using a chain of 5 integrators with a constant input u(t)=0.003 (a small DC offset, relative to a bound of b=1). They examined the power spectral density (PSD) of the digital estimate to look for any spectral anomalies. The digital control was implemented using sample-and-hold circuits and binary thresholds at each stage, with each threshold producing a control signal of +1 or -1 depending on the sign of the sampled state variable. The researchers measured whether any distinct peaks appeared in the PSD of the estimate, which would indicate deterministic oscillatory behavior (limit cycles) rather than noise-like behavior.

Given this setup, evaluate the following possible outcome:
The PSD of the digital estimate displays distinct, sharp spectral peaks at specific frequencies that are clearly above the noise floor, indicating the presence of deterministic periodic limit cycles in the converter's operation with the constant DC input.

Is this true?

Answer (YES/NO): YES